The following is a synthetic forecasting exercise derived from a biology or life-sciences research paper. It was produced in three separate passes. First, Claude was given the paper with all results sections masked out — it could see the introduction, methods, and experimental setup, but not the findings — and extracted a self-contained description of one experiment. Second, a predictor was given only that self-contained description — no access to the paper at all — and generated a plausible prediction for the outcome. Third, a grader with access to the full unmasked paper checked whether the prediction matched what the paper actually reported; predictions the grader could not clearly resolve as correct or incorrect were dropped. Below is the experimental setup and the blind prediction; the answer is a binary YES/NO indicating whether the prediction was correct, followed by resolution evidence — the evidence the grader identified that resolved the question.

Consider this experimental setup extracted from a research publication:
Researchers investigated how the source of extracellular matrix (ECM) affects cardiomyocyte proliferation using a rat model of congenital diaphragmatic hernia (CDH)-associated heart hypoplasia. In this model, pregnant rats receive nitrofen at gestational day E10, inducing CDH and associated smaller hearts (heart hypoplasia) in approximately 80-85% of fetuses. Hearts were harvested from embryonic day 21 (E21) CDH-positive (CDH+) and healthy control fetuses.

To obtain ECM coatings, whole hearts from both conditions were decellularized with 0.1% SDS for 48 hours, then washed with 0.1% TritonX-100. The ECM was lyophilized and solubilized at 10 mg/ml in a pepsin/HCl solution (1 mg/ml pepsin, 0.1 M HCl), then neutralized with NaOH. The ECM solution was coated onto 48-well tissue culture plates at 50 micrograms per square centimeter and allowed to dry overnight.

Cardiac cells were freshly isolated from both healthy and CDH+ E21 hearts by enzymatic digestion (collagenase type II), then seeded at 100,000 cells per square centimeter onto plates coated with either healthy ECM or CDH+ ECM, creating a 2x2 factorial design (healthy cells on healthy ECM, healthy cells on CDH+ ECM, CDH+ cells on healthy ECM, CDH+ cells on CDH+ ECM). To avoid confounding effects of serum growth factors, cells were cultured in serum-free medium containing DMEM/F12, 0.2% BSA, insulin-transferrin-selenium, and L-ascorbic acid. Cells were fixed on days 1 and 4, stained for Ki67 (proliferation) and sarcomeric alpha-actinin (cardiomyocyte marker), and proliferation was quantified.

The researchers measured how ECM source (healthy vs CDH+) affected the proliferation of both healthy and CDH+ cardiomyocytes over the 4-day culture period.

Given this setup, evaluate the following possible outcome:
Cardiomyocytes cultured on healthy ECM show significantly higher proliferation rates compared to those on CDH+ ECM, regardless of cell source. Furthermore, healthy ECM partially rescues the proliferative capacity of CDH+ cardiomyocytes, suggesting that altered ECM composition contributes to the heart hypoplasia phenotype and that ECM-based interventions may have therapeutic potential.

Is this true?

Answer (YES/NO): NO